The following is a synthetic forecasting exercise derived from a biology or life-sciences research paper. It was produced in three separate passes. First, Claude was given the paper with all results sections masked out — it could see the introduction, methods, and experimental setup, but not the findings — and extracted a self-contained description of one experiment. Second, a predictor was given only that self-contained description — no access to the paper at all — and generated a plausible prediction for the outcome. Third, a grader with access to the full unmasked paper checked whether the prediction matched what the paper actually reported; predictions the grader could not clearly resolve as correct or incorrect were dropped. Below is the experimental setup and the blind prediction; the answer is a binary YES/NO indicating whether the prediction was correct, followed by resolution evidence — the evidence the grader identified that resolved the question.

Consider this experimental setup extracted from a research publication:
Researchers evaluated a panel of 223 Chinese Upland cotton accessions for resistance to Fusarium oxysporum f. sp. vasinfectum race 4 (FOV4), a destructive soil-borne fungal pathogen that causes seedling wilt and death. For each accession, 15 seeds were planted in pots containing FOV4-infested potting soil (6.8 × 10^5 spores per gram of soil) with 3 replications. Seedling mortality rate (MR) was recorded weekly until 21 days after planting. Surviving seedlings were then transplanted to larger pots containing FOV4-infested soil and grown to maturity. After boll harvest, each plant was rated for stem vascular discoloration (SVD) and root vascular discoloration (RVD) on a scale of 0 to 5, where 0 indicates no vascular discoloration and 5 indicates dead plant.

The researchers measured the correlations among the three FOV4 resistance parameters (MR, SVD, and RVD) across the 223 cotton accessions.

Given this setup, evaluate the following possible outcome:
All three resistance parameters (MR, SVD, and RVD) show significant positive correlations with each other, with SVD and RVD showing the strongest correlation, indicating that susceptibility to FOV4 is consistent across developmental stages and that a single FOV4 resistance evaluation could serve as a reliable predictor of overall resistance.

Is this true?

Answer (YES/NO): NO